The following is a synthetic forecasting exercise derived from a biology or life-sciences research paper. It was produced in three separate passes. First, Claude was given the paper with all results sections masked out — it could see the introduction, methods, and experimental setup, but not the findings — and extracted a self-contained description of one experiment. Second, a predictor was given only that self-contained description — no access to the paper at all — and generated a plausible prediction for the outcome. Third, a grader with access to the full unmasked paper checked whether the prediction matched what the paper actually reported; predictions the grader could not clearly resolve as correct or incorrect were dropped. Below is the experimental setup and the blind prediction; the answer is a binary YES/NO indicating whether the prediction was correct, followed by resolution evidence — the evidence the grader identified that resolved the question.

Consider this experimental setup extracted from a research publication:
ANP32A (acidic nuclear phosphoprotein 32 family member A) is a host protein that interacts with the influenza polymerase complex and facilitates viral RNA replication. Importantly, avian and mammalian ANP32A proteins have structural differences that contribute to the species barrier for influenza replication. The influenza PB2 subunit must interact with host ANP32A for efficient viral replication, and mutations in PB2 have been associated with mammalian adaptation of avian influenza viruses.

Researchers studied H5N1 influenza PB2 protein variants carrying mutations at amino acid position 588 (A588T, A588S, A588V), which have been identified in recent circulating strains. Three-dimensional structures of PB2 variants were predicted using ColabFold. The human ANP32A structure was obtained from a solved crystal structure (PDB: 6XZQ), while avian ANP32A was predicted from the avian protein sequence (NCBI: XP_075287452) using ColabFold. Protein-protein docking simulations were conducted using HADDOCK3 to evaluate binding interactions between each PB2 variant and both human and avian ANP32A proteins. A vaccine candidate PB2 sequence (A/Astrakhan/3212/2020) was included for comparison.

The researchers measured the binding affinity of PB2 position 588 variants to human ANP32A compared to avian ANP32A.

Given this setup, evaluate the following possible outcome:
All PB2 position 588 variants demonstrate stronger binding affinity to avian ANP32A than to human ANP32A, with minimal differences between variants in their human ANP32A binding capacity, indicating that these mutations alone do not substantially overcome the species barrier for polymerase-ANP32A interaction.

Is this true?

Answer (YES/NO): NO